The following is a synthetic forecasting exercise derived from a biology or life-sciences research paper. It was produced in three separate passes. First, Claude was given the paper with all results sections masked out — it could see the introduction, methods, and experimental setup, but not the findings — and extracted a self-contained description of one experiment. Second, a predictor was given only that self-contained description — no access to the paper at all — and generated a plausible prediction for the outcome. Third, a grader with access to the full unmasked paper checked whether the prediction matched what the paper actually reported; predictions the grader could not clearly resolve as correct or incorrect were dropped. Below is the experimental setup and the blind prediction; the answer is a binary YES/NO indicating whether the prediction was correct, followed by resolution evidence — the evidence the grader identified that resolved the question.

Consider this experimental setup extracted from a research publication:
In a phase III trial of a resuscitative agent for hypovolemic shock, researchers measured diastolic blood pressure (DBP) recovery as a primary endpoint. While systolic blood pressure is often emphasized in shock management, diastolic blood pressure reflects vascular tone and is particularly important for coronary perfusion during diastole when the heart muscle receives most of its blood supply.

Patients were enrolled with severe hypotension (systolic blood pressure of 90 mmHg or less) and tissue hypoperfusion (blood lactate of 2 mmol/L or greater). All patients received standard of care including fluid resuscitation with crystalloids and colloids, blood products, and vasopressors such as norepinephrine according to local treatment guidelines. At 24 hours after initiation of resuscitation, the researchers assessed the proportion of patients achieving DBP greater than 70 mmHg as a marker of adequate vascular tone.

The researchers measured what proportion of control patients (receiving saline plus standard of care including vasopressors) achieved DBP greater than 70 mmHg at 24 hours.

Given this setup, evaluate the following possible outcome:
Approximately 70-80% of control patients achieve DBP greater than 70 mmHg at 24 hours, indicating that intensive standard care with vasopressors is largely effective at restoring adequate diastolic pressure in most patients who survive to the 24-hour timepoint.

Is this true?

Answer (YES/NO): NO